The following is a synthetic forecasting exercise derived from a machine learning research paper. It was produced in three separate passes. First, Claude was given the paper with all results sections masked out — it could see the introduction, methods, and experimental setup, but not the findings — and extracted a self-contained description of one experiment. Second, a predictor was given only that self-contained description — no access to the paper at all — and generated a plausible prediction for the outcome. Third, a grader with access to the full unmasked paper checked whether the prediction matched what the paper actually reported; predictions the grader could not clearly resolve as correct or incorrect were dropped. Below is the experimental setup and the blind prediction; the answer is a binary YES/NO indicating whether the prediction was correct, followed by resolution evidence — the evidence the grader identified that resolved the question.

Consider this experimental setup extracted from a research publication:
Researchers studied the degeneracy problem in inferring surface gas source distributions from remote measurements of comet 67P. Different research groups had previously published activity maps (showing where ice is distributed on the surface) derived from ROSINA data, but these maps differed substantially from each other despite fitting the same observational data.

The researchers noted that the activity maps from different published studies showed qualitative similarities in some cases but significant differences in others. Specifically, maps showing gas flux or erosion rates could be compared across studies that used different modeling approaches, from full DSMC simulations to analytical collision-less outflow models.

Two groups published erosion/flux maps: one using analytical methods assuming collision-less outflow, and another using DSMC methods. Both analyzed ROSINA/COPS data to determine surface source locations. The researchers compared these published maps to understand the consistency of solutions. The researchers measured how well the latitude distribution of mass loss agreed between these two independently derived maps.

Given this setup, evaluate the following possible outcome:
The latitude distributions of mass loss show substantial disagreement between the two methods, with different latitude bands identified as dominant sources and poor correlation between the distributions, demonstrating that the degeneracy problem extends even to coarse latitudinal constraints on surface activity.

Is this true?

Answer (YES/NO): NO